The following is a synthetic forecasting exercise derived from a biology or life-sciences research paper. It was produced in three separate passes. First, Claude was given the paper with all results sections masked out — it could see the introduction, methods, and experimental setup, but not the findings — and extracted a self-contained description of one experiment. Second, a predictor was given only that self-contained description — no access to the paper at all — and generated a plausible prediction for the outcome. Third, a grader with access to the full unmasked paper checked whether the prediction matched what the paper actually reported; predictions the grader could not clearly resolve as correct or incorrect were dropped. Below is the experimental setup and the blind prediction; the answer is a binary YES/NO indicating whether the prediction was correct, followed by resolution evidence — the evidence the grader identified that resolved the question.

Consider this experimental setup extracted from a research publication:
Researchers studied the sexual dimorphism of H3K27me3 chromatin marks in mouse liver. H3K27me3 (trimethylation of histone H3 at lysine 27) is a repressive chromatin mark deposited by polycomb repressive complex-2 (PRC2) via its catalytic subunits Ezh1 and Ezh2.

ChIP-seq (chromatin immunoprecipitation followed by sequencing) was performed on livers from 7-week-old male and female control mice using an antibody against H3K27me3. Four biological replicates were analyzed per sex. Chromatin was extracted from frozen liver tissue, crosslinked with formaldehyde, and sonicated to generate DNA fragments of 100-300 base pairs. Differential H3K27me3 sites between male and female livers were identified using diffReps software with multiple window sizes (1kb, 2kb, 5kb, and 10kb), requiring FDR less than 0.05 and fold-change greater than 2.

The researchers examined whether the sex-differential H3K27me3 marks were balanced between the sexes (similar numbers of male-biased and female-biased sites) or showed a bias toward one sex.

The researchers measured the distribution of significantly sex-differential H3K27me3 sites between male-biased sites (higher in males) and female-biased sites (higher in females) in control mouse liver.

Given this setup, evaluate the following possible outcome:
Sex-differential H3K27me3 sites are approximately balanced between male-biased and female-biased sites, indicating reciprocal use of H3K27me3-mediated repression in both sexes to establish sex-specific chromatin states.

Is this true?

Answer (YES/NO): NO